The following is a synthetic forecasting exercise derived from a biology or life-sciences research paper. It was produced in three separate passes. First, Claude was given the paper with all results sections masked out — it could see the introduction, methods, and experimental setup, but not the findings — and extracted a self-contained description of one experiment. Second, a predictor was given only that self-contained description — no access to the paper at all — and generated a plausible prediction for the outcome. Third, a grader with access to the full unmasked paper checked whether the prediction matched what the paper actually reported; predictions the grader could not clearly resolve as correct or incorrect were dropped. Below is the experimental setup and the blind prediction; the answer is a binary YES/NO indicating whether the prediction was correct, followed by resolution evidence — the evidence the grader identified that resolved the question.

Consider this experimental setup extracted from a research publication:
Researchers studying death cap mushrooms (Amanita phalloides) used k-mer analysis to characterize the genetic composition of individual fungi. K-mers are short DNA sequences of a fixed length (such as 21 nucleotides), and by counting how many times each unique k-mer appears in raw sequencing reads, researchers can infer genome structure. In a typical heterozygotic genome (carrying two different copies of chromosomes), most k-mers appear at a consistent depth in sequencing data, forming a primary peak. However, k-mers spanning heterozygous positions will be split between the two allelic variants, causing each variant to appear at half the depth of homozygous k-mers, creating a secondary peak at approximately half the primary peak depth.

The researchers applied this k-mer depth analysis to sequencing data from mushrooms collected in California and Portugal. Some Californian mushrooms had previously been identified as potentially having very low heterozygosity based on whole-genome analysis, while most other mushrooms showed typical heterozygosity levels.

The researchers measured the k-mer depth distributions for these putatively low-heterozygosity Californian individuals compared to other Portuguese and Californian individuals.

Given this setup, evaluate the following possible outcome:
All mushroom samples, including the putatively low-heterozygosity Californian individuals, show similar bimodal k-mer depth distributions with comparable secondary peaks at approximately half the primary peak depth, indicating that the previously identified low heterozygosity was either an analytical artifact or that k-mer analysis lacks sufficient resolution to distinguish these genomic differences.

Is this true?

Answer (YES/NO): NO